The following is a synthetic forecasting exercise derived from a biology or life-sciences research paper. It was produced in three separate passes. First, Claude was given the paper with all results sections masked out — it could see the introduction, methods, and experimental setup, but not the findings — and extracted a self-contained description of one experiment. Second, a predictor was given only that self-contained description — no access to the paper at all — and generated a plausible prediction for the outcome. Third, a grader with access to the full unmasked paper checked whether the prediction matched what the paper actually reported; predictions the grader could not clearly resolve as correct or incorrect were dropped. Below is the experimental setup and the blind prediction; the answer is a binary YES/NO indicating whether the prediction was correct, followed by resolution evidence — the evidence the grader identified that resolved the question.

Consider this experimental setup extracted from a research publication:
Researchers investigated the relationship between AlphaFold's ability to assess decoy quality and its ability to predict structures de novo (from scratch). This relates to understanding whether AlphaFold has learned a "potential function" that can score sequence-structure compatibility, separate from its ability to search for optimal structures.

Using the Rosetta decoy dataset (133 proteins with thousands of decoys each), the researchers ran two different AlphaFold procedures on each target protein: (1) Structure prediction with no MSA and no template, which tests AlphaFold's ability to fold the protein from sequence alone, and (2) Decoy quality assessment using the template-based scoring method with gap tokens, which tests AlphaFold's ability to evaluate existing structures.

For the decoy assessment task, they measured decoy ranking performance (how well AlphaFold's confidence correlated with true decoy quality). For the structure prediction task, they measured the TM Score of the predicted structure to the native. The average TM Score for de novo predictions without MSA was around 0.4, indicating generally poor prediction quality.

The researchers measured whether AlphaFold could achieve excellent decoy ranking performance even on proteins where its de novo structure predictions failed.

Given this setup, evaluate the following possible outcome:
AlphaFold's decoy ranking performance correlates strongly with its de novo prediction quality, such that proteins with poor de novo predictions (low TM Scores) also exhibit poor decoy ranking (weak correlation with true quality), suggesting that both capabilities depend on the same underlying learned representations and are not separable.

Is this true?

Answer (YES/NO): NO